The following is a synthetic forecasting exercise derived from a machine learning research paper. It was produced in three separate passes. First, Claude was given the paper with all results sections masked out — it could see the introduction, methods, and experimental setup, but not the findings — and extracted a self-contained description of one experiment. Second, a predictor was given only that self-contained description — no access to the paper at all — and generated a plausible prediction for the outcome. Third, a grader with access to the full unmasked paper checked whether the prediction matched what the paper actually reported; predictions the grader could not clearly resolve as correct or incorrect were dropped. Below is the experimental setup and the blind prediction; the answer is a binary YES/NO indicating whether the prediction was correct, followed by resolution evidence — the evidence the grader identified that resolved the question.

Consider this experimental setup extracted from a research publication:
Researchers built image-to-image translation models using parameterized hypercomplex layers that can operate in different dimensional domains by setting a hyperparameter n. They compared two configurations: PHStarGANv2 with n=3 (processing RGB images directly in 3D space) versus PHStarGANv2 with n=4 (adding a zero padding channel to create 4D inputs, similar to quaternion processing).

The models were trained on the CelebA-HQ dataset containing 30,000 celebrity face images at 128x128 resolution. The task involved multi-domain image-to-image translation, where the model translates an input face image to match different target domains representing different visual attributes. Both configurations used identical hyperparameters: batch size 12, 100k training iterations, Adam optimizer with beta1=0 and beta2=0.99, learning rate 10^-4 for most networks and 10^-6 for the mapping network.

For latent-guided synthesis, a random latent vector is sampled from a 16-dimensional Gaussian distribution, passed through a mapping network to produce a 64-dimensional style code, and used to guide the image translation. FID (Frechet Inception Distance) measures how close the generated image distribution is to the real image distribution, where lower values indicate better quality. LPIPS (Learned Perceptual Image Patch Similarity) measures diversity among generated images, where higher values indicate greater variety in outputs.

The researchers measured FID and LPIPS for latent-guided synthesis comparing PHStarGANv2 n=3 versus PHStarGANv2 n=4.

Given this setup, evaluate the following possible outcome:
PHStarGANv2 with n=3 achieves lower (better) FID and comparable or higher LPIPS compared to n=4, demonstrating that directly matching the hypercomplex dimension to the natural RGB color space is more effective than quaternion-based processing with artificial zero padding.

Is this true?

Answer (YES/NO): NO